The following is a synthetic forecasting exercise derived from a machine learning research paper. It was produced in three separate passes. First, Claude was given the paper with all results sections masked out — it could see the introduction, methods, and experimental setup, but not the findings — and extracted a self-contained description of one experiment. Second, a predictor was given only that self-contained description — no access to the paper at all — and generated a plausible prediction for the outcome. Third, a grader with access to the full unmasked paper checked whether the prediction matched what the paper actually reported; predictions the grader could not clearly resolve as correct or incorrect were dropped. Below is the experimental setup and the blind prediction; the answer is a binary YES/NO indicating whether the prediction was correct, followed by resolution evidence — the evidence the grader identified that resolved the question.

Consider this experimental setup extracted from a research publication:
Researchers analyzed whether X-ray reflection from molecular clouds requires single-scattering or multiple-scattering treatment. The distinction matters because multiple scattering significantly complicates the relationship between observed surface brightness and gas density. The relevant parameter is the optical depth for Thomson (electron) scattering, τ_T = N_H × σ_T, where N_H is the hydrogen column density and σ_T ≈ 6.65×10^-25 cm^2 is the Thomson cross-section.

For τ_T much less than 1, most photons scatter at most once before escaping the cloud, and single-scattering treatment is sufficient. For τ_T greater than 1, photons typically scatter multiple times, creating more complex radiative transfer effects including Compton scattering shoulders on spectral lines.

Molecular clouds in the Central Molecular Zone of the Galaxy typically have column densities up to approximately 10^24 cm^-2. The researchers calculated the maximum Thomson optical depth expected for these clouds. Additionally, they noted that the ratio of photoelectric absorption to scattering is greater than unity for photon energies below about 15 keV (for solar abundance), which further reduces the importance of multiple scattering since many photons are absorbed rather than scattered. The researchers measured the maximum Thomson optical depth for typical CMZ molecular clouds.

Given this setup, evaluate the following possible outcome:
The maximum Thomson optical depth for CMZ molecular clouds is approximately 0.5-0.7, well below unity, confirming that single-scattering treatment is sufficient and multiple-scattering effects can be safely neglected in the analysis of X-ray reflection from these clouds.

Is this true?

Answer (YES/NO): NO